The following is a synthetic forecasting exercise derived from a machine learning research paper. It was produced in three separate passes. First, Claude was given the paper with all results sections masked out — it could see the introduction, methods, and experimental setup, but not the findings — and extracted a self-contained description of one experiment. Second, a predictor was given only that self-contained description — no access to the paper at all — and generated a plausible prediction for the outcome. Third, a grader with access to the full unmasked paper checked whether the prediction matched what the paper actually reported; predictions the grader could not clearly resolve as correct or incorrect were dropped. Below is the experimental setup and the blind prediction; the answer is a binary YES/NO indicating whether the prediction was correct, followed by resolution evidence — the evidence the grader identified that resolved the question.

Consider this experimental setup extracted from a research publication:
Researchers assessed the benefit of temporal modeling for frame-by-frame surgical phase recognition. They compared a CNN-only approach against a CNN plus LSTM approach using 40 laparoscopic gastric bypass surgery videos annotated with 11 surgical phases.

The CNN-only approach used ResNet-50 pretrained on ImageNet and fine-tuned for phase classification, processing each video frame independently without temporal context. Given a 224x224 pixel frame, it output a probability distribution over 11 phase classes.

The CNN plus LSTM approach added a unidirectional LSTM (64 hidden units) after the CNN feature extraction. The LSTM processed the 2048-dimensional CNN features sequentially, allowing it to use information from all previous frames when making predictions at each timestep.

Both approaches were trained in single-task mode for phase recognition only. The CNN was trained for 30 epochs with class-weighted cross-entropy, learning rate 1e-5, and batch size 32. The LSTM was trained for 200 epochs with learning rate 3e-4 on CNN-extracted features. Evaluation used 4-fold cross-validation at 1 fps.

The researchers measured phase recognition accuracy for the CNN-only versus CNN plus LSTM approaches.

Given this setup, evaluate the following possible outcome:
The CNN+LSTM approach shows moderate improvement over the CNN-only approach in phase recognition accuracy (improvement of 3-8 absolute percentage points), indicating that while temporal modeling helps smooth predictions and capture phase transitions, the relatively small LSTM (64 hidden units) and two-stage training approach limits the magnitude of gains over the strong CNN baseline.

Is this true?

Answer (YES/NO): YES